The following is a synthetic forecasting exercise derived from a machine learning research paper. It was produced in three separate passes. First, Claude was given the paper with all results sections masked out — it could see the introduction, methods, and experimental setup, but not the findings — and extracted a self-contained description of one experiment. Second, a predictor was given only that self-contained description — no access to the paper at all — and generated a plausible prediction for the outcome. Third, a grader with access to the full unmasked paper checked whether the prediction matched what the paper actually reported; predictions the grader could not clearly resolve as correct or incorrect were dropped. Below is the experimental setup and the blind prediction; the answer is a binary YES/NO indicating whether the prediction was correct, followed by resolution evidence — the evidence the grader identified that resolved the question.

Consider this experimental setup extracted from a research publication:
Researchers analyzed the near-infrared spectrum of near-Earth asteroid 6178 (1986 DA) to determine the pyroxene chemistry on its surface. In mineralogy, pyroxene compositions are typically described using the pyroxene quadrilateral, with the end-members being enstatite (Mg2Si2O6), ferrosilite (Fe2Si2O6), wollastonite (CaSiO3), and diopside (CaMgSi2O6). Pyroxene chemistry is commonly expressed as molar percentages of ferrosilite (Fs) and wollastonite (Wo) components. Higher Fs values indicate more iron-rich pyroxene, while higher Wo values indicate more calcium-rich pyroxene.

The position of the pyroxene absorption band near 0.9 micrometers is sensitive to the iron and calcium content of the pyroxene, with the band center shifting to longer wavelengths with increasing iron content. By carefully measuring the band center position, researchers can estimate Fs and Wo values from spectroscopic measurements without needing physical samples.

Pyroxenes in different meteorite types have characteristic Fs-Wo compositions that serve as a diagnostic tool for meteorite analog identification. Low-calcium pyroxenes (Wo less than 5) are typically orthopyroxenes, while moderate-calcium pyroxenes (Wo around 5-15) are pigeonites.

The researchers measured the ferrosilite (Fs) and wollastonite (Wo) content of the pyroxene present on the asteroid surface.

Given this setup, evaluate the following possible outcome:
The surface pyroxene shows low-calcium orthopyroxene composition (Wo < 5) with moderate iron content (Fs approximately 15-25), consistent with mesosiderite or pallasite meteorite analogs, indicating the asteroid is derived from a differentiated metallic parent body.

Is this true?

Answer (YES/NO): NO